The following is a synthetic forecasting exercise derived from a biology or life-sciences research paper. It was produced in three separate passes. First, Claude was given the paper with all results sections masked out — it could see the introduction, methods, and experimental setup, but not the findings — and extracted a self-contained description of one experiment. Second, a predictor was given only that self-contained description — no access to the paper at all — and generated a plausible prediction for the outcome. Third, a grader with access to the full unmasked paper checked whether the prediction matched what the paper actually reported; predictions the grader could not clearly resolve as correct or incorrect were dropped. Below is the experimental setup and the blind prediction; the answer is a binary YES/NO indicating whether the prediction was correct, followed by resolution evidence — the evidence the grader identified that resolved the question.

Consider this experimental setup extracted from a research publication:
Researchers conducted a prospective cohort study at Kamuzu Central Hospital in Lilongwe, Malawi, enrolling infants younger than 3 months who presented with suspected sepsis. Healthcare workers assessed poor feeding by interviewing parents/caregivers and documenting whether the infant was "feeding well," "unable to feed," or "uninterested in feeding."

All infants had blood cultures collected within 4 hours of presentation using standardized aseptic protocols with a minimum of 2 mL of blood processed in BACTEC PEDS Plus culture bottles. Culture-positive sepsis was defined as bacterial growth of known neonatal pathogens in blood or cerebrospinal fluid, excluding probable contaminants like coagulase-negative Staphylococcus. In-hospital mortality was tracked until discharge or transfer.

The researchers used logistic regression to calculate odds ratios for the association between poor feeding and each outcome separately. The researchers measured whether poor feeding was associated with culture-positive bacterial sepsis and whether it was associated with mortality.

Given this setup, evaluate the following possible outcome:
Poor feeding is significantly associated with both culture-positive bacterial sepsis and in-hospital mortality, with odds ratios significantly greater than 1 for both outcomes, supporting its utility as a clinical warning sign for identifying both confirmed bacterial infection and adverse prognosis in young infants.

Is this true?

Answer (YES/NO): YES